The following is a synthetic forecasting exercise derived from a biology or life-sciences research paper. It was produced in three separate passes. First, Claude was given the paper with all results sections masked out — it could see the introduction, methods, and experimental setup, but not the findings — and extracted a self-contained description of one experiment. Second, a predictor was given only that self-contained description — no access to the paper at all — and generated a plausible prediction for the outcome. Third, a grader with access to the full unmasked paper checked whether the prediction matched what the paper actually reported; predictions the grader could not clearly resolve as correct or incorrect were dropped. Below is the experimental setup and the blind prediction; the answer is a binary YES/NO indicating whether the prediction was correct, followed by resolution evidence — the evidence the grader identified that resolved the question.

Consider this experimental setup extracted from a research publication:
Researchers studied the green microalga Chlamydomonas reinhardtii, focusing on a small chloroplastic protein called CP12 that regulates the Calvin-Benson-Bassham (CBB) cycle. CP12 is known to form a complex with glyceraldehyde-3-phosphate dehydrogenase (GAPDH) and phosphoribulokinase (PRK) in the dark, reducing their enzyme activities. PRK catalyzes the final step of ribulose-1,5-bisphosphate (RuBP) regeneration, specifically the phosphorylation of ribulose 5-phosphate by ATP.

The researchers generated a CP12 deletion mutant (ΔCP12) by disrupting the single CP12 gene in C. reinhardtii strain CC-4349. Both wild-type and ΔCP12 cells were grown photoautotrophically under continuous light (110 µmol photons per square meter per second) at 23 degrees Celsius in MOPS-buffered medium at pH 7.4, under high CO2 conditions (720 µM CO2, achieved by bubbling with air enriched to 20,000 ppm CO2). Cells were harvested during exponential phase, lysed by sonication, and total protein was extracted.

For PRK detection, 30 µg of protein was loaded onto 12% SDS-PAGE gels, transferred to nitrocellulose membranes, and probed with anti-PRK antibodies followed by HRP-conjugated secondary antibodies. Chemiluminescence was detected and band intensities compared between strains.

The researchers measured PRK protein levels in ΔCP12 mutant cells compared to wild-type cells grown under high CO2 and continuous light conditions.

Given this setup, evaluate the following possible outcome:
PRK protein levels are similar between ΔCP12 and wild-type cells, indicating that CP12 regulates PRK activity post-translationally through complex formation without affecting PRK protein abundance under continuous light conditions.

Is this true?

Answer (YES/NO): NO